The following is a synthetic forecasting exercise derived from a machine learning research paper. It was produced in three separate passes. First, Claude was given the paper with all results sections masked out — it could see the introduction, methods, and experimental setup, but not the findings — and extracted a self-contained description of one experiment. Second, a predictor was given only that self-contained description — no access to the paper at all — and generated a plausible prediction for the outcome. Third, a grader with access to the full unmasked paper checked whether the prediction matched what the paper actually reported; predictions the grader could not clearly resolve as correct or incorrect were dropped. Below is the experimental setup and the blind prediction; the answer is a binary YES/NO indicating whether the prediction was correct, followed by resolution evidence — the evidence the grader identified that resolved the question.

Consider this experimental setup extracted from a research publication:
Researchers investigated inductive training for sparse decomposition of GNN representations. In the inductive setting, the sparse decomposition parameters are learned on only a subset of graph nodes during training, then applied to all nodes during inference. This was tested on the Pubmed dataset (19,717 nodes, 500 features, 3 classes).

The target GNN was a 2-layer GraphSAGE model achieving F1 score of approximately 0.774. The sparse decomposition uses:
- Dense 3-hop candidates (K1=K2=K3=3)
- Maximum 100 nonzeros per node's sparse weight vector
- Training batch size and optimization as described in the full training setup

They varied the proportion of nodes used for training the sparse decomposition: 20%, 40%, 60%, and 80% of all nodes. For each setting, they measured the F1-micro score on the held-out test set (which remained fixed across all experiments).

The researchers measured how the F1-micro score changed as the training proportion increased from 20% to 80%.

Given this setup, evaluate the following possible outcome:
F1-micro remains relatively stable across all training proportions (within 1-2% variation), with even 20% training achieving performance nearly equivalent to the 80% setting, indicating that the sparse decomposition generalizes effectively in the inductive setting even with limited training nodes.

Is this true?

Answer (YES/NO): YES